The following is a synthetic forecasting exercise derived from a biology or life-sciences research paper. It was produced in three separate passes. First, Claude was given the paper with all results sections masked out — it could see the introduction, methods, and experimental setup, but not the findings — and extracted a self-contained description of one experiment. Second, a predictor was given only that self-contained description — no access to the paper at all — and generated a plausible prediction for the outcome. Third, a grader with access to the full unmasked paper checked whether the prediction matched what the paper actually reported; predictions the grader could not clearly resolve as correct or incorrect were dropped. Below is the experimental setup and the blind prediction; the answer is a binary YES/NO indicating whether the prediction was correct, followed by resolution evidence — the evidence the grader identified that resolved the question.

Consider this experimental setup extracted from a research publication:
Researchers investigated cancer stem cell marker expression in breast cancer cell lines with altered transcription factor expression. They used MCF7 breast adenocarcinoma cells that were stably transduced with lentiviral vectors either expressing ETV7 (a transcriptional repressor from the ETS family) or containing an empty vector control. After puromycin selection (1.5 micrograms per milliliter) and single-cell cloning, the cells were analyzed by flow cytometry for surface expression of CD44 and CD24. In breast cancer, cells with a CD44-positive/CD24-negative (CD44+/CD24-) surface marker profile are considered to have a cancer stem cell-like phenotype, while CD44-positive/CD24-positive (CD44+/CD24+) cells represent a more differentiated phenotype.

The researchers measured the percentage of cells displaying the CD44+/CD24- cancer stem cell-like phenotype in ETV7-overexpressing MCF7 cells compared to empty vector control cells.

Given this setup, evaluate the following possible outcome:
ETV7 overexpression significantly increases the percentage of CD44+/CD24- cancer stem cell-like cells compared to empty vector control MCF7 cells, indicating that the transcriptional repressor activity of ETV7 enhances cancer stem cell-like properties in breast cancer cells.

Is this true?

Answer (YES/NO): YES